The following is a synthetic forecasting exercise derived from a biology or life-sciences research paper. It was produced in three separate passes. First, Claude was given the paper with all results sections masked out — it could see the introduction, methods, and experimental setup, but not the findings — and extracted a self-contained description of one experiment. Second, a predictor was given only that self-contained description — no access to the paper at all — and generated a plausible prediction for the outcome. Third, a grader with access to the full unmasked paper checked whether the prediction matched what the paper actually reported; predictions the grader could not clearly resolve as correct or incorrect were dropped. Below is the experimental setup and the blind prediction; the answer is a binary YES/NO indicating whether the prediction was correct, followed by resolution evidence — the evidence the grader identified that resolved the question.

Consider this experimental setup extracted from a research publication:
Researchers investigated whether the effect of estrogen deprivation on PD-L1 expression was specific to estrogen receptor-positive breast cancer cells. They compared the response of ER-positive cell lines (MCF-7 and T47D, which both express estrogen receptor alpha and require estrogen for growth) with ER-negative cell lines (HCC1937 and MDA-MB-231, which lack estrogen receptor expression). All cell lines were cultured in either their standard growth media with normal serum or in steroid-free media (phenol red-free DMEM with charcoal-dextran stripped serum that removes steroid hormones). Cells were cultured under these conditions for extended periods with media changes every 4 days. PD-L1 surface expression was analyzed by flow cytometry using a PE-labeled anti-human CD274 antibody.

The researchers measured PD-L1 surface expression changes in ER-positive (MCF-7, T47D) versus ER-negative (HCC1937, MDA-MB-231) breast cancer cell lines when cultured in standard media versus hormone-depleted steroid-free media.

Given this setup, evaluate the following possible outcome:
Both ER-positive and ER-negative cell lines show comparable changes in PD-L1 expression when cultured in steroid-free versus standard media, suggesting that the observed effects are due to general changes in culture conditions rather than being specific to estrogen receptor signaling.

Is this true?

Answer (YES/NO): NO